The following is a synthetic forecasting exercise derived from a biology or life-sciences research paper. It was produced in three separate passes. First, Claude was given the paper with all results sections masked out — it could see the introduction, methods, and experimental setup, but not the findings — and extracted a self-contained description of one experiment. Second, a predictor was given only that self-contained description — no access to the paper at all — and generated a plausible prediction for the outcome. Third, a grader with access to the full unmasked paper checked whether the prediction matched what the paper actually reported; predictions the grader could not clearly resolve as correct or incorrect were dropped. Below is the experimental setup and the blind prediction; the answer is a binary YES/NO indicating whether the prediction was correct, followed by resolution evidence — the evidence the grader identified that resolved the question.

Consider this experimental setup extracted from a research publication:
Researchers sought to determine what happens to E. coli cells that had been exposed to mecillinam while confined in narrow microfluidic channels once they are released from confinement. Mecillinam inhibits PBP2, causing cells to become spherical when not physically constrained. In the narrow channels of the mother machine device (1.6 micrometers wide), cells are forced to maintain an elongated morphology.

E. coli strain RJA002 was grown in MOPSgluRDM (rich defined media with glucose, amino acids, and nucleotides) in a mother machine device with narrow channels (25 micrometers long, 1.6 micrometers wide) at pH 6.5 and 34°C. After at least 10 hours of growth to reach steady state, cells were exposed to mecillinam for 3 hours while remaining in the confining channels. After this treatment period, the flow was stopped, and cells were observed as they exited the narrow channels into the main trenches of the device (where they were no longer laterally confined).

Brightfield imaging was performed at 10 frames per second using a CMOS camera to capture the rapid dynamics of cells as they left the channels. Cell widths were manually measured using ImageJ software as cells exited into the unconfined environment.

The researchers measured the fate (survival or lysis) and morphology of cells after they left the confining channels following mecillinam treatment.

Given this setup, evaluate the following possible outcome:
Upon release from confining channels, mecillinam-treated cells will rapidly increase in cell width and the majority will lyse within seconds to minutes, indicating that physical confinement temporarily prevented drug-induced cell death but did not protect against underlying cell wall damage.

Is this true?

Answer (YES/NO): NO